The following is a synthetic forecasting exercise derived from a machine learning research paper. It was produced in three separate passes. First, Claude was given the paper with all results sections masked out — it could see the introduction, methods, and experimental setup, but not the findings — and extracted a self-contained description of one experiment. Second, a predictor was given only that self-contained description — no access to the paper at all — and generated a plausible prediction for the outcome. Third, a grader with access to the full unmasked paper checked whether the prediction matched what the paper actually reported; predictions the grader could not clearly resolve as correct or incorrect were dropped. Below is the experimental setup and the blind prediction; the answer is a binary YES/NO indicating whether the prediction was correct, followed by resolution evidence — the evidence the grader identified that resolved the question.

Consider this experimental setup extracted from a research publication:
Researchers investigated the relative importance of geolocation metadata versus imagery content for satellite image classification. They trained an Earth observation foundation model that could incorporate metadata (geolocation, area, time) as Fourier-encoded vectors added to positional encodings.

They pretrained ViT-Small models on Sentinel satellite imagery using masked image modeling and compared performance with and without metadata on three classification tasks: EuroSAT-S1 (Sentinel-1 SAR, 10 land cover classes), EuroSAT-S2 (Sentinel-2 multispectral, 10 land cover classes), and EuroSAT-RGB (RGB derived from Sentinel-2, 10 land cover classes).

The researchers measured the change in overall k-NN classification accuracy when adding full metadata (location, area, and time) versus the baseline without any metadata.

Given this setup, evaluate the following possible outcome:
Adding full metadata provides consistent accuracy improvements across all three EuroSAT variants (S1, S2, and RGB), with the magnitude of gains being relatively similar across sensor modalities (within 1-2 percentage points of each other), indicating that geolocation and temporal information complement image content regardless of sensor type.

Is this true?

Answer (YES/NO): NO